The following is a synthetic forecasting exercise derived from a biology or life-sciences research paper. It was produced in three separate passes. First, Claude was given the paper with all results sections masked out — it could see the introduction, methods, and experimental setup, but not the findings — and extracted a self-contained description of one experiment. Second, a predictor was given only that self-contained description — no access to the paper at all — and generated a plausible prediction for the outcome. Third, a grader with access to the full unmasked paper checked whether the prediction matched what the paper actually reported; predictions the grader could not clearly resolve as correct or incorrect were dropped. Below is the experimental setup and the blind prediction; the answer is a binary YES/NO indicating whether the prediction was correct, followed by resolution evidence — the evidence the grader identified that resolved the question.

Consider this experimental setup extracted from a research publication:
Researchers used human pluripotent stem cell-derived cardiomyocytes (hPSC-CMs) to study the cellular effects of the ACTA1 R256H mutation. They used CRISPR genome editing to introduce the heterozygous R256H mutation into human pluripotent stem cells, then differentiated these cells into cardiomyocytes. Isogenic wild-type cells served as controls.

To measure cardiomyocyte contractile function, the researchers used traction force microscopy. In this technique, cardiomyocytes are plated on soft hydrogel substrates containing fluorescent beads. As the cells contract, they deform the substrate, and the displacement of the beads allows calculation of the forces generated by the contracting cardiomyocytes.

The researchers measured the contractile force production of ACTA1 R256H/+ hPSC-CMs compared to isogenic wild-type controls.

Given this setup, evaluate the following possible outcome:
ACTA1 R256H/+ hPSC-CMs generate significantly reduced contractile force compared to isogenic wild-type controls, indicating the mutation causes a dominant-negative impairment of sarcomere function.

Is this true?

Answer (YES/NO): YES